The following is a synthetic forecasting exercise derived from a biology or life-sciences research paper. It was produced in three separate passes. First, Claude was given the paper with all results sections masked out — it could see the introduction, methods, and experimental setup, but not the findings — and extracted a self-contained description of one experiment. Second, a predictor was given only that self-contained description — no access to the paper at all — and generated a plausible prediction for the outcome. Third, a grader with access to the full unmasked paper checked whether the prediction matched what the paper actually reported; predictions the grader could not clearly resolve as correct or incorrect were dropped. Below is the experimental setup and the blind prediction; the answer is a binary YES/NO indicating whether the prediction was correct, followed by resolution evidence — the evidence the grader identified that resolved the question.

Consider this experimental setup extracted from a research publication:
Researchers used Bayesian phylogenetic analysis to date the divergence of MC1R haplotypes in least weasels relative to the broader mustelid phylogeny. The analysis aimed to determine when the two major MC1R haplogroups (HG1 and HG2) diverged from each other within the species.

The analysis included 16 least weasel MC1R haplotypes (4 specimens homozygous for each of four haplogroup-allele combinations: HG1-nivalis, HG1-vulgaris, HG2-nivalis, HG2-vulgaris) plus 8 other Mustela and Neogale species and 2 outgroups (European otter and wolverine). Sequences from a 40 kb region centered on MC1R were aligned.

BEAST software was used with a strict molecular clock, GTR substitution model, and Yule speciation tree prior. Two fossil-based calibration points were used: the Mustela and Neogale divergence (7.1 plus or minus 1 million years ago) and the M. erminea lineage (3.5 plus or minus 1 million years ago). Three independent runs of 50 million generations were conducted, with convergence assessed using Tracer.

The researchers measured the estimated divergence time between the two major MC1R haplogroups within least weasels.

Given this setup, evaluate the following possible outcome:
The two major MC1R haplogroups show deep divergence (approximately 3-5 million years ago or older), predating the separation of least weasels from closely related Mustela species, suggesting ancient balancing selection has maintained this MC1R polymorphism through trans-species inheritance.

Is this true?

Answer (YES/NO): NO